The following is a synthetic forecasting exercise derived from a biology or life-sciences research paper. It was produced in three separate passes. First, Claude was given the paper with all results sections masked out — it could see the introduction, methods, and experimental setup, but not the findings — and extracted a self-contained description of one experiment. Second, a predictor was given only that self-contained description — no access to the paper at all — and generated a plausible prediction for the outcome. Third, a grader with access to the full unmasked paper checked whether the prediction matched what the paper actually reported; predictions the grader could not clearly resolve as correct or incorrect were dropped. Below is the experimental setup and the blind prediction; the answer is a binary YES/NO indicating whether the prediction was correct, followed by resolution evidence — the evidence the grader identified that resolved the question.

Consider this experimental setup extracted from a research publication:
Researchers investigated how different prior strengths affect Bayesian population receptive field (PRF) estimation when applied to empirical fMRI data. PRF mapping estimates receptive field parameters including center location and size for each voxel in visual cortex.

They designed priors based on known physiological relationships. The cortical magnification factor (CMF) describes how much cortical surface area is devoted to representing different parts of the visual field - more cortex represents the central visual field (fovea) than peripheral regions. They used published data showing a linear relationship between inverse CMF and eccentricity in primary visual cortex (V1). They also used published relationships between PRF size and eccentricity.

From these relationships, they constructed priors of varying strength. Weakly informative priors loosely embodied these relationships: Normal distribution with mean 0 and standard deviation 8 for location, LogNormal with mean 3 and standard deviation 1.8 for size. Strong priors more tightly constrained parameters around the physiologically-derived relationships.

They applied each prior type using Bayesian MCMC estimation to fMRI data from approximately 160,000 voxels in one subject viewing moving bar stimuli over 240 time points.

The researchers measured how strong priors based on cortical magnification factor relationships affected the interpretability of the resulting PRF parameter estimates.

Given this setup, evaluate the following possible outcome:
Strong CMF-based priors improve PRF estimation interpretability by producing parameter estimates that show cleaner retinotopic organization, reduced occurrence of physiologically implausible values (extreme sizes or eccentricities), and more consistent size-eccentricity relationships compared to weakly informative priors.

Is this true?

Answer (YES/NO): NO